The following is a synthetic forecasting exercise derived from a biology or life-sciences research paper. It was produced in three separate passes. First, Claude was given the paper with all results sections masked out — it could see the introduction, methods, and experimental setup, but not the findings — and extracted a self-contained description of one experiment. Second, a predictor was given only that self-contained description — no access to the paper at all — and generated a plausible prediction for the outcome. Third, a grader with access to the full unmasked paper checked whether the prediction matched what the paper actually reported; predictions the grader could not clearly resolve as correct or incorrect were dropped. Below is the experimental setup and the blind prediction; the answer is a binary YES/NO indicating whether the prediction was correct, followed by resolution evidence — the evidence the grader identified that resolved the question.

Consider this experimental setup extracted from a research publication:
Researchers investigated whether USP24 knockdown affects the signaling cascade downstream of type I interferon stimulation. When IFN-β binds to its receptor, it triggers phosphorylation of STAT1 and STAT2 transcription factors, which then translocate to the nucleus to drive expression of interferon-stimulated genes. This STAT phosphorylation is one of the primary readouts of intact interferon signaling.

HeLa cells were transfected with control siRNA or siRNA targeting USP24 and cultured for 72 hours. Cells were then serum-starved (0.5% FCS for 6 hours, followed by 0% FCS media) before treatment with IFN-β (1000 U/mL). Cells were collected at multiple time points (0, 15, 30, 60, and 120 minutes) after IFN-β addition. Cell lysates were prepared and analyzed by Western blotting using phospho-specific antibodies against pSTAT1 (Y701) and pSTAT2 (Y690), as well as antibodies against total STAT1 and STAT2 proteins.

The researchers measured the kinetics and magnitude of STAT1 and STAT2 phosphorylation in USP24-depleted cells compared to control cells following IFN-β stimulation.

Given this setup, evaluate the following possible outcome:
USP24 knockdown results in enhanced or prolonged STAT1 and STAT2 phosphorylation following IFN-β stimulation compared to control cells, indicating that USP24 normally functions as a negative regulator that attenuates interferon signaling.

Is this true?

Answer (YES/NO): NO